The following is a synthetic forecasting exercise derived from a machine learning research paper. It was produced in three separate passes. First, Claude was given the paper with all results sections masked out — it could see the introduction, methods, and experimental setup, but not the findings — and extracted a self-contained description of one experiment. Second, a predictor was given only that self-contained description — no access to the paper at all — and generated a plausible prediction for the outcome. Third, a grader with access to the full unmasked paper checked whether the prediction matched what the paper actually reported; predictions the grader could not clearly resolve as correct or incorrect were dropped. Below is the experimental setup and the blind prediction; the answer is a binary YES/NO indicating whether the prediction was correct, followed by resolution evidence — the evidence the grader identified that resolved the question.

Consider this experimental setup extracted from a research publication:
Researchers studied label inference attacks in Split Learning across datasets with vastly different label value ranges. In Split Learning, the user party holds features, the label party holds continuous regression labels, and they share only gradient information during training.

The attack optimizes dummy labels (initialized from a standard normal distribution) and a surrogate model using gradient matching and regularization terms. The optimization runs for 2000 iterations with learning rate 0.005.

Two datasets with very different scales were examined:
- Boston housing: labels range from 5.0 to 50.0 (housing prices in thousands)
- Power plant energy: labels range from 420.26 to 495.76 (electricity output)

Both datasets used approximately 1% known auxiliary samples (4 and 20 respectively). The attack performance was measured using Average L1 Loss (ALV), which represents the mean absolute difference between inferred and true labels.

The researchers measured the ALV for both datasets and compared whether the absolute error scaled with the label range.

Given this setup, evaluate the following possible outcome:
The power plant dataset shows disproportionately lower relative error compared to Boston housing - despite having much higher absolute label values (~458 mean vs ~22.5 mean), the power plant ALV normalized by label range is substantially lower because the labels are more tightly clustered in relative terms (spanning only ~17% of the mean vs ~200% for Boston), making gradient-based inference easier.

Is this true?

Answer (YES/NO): NO